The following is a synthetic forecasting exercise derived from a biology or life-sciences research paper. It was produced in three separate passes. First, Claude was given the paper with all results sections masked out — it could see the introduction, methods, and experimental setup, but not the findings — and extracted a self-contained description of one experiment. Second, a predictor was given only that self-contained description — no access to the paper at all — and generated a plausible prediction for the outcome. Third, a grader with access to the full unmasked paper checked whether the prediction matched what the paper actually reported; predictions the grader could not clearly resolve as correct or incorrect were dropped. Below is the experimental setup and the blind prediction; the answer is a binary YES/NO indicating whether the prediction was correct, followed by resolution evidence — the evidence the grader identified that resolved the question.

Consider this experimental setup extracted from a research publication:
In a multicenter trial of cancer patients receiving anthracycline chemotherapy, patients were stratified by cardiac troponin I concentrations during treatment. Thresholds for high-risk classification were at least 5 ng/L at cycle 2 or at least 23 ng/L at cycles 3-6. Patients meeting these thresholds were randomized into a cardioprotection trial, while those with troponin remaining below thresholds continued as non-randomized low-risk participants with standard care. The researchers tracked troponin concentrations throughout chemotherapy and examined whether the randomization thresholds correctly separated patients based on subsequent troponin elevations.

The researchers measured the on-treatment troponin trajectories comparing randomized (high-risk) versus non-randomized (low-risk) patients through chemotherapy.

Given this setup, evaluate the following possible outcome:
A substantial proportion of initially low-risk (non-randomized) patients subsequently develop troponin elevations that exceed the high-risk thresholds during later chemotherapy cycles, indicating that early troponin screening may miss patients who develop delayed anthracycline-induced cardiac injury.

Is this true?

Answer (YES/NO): NO